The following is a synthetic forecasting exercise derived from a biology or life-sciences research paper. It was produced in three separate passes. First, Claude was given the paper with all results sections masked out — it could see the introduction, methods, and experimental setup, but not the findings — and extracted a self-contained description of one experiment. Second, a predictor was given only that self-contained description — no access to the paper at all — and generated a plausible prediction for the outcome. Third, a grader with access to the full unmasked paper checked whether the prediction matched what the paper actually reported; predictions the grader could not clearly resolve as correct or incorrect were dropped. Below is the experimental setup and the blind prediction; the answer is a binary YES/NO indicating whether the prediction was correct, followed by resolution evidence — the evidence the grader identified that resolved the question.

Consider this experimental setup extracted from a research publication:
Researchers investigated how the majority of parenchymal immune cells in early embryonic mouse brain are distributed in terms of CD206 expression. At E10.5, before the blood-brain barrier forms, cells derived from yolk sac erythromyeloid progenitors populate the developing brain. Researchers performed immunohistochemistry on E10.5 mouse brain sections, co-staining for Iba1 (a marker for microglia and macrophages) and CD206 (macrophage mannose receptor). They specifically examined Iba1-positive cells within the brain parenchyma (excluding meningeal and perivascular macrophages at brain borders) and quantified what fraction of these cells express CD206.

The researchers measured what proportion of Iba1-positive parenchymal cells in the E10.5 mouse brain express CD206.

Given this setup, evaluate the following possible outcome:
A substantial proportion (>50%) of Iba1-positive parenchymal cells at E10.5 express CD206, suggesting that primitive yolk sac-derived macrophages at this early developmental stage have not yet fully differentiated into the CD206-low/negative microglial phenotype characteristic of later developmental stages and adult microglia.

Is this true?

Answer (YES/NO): YES